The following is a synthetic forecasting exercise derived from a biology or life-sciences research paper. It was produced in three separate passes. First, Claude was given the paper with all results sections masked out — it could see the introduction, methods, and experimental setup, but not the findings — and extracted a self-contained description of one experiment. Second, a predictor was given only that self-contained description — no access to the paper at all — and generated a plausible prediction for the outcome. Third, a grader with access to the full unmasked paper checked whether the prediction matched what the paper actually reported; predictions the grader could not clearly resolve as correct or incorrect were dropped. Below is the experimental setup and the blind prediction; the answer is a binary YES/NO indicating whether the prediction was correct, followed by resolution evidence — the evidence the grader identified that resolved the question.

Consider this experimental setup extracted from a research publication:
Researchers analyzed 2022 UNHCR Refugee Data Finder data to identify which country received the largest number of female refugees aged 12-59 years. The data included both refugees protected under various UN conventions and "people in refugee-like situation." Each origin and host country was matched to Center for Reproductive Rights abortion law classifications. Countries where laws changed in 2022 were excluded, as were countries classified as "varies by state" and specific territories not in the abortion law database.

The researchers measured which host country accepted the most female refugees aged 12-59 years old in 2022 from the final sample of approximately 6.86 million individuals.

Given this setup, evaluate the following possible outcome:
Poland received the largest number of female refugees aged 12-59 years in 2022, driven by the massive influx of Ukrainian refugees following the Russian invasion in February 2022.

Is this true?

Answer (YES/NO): NO